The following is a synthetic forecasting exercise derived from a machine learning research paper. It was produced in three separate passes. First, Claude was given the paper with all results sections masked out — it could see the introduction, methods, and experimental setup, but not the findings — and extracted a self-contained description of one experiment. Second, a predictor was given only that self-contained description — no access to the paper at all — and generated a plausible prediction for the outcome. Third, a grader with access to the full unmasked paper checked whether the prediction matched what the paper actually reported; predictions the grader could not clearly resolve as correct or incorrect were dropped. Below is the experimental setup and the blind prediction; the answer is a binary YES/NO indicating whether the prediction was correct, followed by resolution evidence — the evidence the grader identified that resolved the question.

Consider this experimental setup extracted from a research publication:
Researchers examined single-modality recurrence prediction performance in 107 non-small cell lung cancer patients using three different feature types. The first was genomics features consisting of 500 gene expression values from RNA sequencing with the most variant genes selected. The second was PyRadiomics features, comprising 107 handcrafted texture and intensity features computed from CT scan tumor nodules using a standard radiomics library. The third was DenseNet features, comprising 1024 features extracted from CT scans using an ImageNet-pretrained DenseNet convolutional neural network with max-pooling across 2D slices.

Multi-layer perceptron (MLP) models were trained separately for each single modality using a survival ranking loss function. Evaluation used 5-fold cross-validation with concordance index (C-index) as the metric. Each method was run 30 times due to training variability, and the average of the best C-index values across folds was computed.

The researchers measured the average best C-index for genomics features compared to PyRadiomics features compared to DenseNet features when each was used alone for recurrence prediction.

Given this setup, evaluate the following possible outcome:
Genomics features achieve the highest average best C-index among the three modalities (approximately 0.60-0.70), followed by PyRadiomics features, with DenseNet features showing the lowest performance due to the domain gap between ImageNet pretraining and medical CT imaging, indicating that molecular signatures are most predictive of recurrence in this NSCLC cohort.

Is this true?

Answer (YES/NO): NO